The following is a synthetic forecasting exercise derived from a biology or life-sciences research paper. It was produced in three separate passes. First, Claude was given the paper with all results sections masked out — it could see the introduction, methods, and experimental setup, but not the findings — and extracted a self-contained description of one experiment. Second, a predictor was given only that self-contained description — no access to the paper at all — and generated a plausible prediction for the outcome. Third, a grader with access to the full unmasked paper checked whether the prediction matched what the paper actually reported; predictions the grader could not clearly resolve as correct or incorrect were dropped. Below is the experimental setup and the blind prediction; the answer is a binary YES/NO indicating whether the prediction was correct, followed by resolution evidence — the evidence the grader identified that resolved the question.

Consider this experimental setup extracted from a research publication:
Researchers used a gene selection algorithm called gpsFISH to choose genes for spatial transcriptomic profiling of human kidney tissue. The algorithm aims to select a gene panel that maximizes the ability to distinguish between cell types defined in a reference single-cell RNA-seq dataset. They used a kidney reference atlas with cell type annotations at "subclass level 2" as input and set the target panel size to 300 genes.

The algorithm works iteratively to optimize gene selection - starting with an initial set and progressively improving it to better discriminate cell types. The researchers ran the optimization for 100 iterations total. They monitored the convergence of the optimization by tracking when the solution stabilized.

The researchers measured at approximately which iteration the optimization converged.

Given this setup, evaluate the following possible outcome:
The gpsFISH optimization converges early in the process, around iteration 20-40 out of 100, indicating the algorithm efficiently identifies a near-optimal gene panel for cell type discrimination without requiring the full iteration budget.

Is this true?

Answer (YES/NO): NO